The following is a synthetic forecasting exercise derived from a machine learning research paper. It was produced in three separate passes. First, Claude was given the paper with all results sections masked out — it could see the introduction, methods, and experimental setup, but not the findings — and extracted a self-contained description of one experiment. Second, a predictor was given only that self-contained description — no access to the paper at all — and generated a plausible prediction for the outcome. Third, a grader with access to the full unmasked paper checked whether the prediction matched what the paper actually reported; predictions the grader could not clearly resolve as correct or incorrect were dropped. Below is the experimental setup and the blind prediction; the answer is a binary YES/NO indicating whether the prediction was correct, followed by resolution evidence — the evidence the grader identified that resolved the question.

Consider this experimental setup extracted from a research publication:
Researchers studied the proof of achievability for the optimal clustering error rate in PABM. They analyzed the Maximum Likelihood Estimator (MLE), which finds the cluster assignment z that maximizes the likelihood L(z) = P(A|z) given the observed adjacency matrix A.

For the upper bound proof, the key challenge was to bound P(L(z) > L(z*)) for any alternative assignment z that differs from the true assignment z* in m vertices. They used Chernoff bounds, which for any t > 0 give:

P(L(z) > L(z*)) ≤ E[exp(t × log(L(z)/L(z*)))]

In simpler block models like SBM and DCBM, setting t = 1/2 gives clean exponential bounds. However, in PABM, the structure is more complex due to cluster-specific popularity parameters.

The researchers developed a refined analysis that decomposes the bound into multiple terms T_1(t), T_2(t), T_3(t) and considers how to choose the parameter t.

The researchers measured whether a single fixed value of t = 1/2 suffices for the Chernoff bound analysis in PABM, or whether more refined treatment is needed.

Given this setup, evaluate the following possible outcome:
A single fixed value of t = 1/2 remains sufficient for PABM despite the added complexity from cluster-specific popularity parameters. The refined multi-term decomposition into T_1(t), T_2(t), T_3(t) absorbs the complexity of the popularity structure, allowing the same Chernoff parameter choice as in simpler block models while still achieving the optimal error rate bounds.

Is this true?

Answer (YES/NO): NO